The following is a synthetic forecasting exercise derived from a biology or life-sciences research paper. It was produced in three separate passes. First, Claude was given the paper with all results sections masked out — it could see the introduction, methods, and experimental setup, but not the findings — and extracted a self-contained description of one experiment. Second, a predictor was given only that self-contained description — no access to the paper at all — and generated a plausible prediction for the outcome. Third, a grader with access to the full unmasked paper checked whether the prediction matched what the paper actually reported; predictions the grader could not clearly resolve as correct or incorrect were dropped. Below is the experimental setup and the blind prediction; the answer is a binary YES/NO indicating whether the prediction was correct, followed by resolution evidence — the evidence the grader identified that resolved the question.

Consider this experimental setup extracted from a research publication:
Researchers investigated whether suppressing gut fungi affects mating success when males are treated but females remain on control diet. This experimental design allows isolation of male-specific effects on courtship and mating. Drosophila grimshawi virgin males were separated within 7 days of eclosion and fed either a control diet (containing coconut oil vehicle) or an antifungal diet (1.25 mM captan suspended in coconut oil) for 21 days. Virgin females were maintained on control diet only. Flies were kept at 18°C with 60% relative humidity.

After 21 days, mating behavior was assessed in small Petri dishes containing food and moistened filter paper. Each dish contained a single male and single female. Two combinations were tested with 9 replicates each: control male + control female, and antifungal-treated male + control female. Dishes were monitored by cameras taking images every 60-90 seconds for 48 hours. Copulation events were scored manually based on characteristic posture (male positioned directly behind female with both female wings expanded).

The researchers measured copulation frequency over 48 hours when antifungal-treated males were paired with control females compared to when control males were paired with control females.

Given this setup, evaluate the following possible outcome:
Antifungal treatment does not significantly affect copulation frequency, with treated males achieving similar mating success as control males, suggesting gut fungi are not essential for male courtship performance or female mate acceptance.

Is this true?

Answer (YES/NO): YES